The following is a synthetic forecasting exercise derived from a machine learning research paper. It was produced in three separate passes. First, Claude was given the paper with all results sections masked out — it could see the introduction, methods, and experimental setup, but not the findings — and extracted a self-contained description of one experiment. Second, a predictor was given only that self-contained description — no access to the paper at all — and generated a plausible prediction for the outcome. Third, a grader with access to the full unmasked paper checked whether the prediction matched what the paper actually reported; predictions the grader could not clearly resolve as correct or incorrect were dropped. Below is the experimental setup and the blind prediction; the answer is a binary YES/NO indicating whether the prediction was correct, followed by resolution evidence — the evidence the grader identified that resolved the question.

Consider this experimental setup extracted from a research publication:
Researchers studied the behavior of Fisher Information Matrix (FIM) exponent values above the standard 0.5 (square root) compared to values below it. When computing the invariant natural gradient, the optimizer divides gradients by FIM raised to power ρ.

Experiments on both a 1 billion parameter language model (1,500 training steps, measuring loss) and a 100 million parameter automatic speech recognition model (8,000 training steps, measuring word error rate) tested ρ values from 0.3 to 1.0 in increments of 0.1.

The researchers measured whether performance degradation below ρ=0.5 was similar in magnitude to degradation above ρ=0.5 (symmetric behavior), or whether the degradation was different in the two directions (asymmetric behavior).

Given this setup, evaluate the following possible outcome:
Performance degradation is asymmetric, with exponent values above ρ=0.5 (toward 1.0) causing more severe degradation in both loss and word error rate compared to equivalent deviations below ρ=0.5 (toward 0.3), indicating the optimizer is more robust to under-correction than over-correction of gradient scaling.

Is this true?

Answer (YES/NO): NO